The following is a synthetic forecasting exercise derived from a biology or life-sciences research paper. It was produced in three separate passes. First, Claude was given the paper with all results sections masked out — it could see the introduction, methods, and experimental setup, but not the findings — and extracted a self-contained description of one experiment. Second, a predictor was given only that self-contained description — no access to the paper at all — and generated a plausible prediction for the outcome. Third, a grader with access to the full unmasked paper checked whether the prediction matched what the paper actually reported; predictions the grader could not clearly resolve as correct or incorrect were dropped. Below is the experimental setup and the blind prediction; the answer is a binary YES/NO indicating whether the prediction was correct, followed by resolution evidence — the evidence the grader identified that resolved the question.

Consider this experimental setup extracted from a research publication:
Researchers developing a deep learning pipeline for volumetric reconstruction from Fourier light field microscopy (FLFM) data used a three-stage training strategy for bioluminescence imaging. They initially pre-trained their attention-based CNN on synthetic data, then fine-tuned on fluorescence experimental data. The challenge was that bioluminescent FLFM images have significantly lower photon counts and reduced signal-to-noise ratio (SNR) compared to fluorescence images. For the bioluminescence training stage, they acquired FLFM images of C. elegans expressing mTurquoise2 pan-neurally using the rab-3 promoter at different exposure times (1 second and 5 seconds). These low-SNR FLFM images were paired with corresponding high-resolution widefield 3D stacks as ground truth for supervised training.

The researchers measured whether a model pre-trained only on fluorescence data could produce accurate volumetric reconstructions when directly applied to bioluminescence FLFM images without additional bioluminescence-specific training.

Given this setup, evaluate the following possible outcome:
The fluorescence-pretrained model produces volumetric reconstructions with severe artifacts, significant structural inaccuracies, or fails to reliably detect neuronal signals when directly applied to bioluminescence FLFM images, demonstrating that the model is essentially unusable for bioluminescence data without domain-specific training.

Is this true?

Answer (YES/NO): YES